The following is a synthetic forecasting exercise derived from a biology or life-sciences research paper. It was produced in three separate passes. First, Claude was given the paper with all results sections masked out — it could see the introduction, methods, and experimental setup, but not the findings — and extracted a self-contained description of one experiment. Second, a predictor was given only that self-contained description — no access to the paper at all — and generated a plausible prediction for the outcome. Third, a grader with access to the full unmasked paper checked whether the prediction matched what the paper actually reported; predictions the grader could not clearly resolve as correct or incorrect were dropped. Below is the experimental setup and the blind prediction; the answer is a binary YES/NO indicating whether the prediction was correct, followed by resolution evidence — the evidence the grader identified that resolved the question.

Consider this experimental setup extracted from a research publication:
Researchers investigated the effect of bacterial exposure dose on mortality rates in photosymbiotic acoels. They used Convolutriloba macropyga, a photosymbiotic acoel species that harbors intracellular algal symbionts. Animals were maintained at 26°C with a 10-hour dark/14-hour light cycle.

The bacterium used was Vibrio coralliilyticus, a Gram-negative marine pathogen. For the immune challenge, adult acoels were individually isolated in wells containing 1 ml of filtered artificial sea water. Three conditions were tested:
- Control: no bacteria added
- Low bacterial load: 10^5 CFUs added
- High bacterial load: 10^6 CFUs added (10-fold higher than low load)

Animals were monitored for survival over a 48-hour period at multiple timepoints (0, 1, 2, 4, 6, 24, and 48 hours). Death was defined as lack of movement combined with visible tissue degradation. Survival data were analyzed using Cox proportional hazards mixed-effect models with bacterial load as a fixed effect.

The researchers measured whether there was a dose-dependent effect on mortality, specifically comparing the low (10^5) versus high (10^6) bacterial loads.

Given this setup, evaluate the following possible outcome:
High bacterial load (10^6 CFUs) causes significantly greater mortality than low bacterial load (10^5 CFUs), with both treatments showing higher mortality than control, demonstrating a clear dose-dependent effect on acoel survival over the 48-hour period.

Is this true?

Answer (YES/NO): YES